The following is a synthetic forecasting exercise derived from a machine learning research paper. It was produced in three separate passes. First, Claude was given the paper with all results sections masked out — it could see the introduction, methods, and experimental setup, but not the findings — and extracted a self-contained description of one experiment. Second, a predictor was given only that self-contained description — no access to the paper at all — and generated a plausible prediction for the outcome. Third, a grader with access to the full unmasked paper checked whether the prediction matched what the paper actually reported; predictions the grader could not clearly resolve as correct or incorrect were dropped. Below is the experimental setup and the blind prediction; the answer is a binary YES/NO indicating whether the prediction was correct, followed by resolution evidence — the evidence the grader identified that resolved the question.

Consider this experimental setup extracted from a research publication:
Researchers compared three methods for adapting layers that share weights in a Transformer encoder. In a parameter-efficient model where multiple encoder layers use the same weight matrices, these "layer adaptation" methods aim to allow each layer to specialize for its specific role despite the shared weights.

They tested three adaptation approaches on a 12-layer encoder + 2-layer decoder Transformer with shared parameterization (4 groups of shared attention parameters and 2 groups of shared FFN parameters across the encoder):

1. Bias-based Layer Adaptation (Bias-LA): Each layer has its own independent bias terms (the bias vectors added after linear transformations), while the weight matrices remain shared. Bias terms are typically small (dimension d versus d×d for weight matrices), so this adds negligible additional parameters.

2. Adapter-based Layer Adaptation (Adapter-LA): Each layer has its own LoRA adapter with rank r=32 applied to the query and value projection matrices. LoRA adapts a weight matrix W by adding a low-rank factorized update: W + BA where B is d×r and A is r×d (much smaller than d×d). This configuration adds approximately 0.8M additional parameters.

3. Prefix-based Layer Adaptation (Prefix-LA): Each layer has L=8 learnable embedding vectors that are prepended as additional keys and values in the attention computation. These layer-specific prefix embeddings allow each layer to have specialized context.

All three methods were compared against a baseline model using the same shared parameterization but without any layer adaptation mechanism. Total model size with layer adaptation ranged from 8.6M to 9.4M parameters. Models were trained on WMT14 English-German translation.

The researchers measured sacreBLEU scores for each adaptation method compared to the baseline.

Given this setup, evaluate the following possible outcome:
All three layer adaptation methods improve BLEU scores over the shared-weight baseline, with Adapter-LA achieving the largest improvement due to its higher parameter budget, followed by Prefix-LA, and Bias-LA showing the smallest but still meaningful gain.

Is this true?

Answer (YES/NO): NO